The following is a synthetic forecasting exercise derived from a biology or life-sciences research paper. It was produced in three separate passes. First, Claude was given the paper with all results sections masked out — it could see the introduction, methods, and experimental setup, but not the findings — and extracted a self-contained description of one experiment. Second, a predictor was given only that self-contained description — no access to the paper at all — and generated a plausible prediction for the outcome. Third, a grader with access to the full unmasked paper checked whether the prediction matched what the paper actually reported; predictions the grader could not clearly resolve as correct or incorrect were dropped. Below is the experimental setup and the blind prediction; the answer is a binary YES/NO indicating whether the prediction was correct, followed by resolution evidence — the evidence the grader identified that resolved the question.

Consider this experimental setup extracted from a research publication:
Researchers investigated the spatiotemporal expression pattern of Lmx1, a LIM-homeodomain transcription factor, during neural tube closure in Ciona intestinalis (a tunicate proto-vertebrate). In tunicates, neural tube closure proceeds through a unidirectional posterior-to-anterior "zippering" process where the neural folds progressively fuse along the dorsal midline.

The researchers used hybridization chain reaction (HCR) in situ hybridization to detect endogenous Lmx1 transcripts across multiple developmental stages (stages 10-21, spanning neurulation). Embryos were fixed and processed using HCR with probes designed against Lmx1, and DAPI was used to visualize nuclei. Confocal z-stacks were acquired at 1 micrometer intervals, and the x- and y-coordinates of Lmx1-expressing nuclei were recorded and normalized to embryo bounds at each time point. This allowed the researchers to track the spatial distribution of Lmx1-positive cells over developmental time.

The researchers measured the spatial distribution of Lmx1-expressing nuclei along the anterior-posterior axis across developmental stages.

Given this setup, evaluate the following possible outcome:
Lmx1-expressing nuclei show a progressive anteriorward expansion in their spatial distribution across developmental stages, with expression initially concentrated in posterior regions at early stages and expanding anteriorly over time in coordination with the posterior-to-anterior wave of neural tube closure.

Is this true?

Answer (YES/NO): YES